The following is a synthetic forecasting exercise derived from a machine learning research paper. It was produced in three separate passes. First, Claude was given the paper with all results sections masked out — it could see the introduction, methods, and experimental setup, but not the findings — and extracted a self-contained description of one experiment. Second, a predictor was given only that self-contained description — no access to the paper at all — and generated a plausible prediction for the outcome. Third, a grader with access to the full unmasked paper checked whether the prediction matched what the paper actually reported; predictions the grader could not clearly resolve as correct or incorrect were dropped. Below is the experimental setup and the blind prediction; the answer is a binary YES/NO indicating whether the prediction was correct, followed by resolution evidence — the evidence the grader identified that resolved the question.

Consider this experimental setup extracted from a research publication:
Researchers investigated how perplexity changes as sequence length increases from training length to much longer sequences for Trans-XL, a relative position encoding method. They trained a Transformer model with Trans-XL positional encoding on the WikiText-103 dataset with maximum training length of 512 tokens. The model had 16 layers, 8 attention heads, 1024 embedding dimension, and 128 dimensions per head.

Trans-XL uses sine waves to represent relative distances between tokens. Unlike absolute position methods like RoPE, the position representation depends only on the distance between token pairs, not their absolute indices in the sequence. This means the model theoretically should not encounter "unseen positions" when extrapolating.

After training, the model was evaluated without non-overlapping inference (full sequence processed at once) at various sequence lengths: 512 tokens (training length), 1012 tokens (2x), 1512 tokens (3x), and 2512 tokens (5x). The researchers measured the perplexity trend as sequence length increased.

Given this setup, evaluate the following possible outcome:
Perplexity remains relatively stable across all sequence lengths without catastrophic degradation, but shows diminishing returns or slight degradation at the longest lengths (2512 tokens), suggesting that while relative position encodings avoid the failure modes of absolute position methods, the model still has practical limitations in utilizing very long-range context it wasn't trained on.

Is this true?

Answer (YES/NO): NO